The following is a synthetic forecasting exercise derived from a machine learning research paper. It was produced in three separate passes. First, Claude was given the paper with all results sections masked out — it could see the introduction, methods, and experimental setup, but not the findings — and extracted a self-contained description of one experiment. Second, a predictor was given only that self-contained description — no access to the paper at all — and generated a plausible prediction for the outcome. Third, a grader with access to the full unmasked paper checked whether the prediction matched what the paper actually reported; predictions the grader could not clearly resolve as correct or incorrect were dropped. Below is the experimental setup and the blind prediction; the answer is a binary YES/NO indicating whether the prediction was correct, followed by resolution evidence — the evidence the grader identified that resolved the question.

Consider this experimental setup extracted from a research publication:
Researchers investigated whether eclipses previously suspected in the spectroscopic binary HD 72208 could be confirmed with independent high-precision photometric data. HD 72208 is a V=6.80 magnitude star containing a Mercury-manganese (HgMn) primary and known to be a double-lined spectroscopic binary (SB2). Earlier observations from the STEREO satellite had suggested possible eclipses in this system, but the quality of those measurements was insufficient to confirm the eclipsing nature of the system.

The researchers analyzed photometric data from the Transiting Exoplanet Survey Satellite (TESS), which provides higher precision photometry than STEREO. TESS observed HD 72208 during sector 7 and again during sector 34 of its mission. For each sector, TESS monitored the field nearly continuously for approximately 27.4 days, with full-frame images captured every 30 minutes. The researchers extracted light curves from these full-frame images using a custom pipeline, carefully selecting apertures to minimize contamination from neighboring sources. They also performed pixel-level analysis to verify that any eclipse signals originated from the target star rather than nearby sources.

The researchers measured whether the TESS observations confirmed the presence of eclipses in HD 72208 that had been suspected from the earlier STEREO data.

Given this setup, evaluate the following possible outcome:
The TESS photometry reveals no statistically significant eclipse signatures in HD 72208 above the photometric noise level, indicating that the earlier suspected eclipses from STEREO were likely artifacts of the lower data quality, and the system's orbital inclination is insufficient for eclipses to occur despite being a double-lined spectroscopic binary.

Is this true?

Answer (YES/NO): NO